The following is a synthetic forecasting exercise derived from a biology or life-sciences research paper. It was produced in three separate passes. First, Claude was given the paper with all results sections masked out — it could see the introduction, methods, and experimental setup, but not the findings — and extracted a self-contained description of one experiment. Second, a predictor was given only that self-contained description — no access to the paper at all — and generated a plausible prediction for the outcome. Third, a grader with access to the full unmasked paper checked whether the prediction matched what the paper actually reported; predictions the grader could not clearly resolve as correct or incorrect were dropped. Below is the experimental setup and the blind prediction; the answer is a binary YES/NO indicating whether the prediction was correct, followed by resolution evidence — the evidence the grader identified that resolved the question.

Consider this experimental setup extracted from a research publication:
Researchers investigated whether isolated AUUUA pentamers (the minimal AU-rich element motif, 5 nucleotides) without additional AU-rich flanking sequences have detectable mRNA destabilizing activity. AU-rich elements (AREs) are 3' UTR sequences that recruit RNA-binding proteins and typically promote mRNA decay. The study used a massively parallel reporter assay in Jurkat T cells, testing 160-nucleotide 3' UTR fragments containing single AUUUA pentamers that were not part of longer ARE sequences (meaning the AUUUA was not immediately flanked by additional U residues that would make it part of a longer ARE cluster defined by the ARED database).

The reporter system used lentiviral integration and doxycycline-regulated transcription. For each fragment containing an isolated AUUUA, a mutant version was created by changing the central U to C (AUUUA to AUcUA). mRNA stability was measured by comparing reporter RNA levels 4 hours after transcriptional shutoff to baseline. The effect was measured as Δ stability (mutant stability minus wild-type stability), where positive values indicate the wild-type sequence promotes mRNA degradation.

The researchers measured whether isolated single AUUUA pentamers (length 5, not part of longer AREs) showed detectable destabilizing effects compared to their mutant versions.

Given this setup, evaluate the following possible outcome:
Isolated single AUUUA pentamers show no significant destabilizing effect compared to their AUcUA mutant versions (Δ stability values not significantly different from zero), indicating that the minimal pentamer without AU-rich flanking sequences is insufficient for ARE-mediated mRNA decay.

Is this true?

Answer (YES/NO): NO